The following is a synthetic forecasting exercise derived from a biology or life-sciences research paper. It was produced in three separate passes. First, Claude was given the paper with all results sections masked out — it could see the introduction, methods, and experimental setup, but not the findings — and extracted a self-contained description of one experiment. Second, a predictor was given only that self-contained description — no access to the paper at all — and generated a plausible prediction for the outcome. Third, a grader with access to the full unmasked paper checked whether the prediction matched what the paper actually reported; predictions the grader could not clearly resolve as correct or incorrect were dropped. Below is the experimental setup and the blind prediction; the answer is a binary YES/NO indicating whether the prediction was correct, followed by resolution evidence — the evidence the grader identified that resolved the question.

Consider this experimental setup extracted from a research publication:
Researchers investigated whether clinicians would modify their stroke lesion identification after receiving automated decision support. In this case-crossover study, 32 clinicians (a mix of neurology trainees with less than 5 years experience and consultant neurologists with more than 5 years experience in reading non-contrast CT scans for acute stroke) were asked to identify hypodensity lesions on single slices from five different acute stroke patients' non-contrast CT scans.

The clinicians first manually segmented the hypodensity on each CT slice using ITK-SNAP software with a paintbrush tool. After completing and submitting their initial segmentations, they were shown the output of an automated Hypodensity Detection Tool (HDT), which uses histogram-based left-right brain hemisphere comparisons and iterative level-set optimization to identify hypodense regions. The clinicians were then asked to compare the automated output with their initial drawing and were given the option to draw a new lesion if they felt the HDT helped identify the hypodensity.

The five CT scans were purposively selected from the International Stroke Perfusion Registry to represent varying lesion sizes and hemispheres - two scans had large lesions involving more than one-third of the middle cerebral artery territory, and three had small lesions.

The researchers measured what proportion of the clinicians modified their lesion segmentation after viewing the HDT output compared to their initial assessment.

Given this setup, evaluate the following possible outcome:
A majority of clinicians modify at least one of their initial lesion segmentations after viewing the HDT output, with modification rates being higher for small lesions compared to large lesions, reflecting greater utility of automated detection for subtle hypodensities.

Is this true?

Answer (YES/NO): NO